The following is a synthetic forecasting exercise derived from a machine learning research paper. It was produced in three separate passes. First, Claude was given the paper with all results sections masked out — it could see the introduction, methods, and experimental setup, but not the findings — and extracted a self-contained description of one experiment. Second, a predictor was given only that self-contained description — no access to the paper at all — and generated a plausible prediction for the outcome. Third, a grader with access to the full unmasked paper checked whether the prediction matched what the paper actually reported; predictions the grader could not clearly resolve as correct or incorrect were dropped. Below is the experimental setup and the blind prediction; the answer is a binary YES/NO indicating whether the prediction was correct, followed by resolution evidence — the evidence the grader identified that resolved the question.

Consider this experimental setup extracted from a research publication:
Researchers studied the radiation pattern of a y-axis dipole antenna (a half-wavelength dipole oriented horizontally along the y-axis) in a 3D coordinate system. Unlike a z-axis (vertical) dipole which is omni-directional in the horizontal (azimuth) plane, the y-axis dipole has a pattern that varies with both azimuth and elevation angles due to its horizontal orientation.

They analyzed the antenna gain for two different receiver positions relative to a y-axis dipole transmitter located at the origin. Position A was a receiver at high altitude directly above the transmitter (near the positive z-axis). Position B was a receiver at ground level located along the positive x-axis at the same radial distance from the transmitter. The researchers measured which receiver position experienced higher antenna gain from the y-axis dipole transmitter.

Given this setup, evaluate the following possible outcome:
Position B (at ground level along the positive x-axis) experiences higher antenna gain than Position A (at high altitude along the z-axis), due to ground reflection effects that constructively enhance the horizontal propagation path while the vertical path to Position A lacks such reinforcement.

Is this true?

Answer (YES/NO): NO